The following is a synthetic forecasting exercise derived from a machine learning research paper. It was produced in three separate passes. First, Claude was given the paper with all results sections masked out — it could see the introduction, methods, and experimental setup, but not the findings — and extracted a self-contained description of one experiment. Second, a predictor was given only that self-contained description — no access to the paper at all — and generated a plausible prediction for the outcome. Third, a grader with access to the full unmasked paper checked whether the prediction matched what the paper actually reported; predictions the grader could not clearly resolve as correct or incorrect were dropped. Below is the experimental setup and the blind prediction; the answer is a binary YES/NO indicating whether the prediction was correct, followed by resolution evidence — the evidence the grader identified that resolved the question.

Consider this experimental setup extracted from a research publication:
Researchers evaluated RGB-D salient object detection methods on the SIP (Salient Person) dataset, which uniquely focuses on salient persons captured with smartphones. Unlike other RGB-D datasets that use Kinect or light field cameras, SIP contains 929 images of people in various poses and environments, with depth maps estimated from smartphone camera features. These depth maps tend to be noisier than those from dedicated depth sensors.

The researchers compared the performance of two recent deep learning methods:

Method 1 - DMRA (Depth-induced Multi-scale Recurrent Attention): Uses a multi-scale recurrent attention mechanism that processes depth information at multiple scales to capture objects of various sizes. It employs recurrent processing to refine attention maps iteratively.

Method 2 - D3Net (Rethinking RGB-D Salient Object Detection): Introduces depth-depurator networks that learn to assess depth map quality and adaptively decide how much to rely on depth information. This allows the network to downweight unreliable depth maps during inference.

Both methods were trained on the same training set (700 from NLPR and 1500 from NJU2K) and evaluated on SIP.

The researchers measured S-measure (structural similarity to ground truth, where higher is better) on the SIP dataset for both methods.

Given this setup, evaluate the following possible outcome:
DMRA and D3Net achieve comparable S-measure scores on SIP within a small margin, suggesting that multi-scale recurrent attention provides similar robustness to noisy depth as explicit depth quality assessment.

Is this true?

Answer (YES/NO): NO